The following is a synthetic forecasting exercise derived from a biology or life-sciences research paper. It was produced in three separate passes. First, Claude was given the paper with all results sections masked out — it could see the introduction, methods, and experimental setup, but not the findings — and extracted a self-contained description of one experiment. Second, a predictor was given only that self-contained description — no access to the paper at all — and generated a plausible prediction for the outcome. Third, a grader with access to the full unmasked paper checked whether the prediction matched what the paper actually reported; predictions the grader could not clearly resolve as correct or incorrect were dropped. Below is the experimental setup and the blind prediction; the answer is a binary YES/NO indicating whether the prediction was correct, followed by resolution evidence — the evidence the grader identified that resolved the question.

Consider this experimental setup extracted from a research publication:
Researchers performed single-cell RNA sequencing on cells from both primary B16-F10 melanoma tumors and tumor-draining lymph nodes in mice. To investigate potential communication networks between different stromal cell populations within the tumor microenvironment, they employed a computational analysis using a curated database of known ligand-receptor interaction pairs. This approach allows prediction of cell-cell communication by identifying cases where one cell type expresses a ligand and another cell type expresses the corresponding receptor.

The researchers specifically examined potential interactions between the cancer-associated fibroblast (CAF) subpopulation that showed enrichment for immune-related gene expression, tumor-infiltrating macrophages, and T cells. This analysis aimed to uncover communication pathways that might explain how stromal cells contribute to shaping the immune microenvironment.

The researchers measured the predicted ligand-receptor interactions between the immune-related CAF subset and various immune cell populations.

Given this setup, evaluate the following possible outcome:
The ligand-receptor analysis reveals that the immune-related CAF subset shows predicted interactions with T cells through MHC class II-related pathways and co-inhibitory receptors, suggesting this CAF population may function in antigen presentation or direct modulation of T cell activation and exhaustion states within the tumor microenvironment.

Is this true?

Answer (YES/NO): NO